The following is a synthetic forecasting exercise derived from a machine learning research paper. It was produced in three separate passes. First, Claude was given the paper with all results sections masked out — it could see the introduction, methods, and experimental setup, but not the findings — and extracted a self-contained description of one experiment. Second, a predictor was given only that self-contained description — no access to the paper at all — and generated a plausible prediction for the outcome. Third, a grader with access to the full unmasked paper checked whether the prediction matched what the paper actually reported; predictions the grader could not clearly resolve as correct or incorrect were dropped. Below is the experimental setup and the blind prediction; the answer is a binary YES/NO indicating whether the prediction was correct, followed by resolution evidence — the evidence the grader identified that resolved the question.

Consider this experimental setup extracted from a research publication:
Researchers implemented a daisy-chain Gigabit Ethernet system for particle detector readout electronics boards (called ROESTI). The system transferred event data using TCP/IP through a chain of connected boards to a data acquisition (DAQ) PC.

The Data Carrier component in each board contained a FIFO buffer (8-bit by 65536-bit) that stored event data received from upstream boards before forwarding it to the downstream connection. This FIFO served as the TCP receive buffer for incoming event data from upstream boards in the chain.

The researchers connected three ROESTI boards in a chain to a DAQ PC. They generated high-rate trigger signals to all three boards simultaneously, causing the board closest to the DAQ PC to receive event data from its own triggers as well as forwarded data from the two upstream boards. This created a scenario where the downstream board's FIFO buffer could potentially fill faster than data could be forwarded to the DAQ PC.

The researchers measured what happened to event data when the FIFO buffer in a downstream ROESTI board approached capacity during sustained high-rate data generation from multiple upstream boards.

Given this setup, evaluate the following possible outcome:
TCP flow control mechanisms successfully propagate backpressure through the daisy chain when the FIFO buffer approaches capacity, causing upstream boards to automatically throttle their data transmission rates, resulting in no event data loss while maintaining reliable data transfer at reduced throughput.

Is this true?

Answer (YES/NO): YES